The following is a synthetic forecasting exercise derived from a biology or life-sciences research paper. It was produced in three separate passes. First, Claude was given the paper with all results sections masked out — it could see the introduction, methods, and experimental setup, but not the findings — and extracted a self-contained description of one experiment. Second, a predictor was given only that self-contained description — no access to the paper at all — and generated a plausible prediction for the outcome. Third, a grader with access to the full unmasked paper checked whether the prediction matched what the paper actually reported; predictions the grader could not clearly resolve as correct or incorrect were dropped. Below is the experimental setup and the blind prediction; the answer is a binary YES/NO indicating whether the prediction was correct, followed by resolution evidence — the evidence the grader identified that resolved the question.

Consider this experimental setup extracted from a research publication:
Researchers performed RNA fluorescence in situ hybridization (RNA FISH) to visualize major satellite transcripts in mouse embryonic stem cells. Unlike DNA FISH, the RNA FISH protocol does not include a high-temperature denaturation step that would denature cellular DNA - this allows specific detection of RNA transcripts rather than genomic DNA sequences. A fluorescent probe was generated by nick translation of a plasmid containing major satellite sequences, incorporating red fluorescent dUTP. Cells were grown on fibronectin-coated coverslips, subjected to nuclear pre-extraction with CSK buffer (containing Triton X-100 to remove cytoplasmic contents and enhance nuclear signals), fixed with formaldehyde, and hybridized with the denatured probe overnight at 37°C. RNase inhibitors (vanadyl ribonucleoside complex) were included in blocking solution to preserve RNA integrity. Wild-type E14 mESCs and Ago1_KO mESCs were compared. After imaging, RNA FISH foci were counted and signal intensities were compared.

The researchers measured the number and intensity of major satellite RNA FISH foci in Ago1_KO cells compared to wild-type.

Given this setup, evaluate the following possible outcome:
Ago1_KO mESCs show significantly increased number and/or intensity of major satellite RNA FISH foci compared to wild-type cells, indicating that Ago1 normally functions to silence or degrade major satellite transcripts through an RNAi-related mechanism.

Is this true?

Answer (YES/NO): YES